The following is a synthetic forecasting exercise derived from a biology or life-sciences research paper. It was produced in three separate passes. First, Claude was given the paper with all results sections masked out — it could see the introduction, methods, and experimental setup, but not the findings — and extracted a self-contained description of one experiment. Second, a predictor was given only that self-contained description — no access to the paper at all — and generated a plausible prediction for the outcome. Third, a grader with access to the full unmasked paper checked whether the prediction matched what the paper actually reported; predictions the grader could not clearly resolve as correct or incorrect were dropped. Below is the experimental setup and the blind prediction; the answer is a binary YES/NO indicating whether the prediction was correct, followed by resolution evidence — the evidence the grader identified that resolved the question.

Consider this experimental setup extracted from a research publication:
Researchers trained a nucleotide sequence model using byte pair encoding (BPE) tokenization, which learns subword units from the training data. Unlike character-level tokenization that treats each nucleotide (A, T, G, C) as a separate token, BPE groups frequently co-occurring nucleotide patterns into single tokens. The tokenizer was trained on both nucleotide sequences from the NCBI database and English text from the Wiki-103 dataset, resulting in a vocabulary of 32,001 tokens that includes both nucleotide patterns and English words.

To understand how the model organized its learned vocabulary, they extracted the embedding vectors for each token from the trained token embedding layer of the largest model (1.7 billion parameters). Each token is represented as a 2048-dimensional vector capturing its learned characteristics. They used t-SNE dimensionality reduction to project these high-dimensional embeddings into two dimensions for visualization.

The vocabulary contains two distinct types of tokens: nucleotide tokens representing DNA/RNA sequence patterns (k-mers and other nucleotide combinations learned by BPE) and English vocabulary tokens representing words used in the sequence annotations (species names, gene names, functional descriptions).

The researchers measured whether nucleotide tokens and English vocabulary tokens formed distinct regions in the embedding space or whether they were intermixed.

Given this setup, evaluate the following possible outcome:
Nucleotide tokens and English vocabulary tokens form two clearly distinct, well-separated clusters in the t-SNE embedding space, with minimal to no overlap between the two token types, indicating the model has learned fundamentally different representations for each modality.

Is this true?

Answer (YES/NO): YES